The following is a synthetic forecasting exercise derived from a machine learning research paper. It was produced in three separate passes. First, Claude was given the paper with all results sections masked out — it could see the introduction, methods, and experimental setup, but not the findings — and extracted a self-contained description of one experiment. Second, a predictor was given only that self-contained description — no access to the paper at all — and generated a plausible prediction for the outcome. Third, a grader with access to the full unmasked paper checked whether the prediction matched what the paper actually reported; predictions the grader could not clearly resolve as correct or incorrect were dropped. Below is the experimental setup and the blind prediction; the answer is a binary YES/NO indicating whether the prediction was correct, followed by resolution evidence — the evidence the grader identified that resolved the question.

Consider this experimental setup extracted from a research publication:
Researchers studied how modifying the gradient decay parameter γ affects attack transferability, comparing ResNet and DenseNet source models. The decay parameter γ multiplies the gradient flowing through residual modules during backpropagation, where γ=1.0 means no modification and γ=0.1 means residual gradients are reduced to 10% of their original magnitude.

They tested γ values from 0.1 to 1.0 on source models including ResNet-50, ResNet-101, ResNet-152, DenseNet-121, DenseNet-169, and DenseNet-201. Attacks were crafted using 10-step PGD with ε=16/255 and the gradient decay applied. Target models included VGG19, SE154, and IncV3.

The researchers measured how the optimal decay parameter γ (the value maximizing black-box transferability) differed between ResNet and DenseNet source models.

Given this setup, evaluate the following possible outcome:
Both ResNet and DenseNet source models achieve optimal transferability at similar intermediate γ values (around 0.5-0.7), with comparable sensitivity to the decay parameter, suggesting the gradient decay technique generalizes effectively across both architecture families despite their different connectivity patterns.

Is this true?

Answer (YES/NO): NO